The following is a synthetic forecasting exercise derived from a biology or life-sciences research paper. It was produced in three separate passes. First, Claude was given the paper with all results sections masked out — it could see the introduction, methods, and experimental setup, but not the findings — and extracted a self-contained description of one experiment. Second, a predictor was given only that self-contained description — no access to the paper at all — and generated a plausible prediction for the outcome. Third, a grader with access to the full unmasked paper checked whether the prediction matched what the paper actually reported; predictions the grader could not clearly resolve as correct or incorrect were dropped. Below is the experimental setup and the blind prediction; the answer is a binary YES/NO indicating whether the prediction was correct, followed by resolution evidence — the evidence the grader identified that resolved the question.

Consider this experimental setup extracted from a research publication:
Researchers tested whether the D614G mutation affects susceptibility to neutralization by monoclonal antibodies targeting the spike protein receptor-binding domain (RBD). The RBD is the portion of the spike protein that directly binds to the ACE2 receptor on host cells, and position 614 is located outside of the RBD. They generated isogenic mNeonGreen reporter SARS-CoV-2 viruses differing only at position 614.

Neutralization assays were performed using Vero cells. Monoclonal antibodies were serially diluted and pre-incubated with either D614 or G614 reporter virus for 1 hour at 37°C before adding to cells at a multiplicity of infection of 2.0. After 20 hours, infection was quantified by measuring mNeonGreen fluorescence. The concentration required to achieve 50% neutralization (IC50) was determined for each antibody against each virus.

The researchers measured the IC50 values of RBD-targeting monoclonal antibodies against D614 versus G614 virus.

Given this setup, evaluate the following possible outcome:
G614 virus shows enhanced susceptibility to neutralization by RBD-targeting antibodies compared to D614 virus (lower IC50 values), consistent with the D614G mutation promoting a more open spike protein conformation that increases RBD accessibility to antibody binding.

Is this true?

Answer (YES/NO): NO